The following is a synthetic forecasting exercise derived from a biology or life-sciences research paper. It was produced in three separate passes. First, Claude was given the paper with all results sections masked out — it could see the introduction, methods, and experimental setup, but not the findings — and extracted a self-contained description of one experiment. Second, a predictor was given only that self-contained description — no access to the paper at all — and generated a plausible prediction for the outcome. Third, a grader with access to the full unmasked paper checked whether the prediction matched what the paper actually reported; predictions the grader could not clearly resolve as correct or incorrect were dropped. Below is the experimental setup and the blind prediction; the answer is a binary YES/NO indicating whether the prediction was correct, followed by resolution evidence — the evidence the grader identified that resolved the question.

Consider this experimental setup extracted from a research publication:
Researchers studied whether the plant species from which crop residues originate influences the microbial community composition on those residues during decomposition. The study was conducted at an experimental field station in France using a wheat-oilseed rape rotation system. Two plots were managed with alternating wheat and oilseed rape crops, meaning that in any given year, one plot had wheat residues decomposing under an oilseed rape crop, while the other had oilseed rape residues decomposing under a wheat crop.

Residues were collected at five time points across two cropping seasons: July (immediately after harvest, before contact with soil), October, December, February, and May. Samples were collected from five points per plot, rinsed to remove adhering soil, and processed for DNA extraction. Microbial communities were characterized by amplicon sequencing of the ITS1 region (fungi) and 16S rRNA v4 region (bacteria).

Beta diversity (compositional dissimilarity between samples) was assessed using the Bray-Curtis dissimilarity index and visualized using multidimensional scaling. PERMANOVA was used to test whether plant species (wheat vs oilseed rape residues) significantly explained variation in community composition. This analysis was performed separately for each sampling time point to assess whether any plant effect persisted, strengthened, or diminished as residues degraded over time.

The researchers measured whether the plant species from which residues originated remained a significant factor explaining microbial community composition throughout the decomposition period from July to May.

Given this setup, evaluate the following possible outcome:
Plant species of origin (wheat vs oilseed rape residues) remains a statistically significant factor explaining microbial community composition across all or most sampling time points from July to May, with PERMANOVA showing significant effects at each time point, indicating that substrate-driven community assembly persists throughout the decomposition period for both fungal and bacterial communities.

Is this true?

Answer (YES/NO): YES